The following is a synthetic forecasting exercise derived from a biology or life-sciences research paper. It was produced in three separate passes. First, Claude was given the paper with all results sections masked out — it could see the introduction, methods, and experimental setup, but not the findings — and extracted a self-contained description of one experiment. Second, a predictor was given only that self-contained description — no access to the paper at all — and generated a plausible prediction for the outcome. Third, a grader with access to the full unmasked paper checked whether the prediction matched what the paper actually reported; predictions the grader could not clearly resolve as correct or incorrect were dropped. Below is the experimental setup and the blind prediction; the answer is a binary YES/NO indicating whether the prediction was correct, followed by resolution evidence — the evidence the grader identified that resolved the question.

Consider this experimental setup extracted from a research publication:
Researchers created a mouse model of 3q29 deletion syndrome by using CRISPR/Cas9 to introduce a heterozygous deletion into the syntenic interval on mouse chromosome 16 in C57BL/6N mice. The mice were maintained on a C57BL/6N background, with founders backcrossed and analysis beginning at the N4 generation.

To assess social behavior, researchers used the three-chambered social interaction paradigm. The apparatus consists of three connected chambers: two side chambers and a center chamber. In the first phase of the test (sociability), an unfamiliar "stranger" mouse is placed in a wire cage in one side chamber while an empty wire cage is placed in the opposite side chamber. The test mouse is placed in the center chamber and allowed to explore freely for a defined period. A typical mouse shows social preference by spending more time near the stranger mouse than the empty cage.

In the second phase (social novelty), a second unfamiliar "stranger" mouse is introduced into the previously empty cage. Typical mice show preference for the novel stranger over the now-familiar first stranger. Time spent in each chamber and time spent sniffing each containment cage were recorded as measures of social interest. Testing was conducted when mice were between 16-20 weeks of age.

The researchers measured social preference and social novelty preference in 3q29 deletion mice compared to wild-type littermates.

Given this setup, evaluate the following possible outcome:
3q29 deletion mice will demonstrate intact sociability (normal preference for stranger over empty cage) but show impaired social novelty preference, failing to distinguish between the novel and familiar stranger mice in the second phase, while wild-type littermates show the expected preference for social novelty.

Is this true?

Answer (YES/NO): NO